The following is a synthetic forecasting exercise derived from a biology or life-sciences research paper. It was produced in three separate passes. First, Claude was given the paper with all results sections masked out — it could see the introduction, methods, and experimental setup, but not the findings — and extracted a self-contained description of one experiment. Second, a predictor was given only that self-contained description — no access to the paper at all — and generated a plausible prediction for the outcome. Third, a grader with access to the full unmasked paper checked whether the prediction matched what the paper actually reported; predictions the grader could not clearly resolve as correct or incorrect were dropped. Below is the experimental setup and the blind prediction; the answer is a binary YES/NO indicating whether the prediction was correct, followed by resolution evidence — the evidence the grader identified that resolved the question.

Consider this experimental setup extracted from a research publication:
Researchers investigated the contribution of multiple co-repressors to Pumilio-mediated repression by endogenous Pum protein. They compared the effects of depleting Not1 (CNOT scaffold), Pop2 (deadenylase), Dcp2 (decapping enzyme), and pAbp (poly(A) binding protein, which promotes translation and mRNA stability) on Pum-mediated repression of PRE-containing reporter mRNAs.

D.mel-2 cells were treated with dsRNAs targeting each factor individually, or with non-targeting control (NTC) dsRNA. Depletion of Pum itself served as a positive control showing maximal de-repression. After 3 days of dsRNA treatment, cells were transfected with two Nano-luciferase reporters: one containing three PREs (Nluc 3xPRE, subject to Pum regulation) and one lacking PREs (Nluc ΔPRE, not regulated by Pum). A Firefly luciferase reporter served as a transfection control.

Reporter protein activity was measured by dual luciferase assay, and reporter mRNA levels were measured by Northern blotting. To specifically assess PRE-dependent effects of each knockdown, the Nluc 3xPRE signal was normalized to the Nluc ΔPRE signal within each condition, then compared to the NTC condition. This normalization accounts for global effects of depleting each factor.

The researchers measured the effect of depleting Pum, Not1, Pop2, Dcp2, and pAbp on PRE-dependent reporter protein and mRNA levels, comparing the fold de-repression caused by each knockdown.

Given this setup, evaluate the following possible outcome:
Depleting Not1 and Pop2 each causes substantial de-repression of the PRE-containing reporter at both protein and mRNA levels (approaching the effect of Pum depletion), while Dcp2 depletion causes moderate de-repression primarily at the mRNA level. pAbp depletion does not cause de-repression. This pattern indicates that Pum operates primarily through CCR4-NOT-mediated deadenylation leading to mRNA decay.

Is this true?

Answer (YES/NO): NO